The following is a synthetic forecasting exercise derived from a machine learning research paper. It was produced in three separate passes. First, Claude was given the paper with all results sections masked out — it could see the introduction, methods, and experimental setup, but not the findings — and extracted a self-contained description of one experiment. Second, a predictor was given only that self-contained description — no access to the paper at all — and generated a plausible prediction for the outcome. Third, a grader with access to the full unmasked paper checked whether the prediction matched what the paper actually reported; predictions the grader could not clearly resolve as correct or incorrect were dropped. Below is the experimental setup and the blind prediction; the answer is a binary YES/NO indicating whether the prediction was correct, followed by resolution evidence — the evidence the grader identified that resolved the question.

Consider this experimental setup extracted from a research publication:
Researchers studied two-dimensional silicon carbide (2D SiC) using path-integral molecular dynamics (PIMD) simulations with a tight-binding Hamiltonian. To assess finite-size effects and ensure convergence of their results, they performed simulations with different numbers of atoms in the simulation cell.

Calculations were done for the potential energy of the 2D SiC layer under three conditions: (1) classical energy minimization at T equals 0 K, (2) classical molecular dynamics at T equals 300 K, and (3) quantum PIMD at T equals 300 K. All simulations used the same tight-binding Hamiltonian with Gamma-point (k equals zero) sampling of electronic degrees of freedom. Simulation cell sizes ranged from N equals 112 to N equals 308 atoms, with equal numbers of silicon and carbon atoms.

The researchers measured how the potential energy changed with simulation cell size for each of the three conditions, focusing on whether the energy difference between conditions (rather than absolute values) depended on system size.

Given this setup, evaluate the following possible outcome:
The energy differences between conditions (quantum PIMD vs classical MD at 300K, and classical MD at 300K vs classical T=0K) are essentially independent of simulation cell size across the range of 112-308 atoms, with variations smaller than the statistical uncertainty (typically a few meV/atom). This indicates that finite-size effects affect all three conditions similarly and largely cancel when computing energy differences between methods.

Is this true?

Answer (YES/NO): YES